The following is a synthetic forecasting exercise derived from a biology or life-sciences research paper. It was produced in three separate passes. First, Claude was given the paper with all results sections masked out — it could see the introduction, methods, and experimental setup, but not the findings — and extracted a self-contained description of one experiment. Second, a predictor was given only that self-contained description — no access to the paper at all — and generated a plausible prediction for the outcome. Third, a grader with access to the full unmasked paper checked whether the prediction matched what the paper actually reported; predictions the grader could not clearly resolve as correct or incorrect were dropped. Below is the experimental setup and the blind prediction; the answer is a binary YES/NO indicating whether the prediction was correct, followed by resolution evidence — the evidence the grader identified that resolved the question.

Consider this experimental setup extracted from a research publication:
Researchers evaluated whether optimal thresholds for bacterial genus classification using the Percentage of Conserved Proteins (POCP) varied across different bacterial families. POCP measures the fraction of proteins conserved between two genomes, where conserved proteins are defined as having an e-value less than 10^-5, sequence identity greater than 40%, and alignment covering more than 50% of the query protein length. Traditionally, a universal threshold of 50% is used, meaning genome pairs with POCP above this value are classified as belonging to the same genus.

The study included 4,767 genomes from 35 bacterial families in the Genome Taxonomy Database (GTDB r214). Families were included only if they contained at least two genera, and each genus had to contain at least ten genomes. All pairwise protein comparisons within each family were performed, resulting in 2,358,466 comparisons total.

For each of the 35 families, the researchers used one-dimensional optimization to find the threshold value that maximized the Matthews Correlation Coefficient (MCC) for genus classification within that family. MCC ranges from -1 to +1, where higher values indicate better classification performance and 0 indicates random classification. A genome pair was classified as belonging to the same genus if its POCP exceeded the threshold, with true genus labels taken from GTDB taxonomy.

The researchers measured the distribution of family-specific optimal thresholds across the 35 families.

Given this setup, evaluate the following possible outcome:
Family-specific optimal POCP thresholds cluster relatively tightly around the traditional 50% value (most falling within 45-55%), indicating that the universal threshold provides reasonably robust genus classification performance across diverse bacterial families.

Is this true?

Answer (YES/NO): NO